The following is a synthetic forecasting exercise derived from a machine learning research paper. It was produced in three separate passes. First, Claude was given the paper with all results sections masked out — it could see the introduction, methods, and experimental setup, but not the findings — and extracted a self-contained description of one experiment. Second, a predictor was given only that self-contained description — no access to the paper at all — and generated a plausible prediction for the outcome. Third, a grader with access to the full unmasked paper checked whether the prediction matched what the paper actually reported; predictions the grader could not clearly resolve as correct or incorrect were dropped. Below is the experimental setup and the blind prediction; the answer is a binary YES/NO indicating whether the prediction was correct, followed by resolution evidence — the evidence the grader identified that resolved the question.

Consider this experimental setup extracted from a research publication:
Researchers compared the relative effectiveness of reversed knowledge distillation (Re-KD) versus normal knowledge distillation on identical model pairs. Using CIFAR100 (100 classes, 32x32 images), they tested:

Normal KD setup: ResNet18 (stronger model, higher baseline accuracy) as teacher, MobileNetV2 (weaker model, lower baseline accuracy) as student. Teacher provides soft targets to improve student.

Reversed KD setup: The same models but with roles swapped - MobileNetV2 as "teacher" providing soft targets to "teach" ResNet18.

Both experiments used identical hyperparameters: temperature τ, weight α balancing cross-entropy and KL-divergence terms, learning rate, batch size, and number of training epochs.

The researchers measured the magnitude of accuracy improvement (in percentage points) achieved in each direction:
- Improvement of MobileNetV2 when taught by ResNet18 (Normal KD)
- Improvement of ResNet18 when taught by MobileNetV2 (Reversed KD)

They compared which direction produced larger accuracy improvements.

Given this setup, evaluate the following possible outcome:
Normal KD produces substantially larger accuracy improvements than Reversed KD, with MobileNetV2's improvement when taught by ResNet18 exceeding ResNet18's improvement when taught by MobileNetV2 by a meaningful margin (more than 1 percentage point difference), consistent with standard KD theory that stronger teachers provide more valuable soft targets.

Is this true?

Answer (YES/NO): YES